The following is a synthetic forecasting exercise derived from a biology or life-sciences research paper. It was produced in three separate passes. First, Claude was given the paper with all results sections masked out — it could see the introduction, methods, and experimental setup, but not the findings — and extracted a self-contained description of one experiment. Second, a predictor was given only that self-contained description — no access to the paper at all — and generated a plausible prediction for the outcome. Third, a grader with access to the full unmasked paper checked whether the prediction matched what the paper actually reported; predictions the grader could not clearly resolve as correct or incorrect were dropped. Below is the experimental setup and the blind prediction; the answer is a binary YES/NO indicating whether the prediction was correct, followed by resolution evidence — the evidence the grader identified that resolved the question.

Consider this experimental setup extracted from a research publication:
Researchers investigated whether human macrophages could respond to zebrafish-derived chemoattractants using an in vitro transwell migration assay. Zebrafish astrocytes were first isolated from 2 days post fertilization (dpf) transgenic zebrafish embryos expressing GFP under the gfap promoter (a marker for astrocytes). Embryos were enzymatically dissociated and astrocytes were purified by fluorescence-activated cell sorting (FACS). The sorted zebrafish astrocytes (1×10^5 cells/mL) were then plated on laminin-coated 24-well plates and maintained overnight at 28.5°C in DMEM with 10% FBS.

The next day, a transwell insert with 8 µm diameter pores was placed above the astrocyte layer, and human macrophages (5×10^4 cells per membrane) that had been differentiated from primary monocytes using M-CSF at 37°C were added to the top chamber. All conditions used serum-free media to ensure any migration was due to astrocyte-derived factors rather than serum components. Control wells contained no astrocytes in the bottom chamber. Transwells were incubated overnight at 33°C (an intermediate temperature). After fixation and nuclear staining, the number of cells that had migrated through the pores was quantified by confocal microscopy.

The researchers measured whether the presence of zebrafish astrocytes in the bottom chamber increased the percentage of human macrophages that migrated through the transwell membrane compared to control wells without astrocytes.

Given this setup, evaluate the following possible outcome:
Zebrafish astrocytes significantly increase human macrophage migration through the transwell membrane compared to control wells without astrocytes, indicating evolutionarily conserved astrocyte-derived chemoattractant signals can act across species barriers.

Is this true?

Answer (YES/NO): YES